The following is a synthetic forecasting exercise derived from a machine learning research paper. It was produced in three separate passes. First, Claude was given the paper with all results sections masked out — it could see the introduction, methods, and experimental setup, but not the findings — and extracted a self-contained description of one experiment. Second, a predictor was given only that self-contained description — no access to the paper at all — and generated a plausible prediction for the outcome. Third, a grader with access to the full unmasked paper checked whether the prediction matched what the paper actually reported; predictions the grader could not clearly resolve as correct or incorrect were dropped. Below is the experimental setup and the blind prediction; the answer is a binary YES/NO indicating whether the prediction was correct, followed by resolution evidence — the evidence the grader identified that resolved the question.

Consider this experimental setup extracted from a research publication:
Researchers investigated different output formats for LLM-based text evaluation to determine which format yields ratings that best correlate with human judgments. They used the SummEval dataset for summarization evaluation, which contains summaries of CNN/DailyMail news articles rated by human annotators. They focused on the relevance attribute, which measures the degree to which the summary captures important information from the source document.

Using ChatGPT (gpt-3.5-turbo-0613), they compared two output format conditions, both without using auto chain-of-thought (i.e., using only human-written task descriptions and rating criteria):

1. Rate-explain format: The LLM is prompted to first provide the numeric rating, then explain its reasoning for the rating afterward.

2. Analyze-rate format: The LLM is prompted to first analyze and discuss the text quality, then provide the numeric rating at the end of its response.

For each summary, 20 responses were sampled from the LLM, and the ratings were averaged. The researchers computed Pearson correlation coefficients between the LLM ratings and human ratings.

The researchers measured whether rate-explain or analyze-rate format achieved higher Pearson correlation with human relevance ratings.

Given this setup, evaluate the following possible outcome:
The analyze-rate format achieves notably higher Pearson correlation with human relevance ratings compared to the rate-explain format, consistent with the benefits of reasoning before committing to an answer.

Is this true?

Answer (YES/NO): NO